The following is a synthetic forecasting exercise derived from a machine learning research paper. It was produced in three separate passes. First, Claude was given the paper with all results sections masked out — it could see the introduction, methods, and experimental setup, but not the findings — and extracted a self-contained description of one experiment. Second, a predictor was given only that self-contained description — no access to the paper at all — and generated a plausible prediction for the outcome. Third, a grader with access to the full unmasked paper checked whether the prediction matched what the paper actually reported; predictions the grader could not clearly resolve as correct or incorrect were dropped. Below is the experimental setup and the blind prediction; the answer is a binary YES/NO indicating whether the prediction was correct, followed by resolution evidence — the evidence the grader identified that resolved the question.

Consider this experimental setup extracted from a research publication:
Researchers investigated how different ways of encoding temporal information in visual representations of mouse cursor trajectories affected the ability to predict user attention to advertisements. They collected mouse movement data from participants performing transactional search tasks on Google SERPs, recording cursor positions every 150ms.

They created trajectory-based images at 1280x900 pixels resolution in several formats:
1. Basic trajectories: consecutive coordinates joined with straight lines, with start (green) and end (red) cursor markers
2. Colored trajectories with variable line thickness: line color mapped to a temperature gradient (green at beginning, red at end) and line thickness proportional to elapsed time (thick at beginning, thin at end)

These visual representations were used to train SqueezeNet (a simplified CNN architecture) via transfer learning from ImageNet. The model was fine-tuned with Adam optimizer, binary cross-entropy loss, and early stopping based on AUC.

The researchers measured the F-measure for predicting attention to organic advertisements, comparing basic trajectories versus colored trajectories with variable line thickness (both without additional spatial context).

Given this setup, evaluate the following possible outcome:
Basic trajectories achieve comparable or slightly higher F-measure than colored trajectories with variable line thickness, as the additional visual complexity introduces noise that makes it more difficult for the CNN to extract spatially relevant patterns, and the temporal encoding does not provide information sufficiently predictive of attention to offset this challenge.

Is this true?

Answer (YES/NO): NO